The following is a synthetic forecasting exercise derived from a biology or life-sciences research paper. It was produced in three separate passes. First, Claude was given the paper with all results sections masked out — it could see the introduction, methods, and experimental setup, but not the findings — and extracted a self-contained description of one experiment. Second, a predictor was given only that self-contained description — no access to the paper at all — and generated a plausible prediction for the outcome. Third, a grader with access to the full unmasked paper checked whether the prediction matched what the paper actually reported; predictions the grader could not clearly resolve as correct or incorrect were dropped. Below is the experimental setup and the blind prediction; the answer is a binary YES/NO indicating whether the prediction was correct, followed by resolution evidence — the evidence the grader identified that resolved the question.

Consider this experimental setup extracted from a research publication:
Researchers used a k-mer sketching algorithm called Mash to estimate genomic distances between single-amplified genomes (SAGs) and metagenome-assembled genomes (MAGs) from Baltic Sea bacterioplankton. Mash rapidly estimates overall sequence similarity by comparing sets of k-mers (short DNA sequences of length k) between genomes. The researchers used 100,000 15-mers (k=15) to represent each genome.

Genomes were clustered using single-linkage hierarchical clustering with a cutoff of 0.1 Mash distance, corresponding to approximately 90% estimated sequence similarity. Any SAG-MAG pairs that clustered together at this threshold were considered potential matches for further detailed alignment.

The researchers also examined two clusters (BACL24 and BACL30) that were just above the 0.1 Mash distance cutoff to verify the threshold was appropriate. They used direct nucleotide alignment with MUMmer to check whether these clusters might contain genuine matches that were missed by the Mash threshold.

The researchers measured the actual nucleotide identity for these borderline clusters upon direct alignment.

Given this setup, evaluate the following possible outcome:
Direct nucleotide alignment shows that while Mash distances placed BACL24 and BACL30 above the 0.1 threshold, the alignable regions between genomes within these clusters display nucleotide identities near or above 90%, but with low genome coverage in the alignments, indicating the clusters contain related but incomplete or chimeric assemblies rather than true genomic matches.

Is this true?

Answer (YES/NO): YES